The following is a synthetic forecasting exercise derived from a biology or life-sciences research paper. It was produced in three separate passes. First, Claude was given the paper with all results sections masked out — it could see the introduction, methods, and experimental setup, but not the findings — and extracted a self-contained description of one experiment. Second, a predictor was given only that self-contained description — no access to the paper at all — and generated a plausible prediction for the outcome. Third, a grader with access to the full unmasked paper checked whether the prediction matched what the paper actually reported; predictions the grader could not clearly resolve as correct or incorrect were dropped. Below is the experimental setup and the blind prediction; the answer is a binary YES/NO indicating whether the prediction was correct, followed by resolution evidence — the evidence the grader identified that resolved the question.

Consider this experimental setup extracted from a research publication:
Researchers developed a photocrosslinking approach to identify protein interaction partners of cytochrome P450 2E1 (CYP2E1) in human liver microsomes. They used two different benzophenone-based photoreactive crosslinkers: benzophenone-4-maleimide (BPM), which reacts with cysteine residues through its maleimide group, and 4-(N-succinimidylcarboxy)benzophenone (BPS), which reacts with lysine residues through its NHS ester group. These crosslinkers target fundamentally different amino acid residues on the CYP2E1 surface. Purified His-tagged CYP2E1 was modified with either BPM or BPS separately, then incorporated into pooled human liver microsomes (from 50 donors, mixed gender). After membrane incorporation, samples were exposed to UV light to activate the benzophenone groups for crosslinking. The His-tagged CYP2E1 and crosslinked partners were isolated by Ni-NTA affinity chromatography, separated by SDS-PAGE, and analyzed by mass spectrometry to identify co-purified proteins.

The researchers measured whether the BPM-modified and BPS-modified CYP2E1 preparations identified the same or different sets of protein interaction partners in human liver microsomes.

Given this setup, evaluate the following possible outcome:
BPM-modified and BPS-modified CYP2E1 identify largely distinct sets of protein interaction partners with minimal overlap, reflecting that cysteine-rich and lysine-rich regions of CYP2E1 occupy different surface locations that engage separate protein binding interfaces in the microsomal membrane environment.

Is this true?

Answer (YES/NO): NO